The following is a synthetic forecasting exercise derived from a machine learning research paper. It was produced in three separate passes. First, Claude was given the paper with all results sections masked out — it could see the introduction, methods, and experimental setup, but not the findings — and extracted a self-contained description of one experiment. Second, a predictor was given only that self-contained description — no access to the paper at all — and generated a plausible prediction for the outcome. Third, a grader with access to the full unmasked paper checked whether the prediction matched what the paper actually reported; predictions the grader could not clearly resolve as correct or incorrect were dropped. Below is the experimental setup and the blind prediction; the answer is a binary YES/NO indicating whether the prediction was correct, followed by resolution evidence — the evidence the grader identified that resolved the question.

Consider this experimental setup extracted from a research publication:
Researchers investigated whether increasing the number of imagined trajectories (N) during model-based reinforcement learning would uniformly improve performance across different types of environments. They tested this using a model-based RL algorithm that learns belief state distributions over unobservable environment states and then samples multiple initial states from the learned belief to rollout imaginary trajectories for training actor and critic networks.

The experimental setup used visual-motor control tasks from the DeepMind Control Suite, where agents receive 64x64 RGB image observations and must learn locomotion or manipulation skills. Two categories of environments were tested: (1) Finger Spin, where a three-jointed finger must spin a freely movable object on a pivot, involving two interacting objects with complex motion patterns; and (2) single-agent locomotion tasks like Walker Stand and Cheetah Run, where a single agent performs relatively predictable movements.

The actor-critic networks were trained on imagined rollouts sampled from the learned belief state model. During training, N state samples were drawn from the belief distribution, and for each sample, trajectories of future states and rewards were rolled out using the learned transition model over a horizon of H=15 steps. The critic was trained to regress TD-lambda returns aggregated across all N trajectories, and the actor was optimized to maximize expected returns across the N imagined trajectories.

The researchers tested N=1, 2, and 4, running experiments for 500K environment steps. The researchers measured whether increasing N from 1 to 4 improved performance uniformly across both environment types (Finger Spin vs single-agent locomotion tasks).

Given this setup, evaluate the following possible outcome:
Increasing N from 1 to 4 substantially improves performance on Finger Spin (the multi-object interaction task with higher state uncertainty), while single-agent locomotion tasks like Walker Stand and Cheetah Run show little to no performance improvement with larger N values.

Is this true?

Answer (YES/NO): YES